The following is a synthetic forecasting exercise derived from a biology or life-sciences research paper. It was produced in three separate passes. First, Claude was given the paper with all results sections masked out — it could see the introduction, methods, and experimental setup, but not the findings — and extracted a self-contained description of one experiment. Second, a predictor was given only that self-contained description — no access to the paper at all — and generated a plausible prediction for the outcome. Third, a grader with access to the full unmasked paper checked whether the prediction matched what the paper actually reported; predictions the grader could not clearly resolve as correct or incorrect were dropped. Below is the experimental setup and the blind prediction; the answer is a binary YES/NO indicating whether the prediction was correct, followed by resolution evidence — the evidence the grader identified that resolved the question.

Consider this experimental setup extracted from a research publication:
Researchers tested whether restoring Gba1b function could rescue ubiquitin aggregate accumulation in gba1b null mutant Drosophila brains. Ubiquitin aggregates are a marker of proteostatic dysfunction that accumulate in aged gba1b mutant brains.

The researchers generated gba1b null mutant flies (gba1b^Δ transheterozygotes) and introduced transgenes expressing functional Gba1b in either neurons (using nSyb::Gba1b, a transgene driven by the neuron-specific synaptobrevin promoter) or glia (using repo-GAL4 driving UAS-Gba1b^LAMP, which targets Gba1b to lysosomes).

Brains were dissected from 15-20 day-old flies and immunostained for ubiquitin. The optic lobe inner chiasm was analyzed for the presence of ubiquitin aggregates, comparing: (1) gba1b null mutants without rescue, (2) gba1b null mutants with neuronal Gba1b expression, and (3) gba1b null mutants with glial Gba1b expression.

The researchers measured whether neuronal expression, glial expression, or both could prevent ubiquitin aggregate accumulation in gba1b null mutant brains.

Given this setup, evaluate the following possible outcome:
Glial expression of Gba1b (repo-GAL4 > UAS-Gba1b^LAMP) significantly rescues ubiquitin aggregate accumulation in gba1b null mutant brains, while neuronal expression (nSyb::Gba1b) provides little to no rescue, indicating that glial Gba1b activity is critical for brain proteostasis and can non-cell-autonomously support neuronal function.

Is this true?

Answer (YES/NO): NO